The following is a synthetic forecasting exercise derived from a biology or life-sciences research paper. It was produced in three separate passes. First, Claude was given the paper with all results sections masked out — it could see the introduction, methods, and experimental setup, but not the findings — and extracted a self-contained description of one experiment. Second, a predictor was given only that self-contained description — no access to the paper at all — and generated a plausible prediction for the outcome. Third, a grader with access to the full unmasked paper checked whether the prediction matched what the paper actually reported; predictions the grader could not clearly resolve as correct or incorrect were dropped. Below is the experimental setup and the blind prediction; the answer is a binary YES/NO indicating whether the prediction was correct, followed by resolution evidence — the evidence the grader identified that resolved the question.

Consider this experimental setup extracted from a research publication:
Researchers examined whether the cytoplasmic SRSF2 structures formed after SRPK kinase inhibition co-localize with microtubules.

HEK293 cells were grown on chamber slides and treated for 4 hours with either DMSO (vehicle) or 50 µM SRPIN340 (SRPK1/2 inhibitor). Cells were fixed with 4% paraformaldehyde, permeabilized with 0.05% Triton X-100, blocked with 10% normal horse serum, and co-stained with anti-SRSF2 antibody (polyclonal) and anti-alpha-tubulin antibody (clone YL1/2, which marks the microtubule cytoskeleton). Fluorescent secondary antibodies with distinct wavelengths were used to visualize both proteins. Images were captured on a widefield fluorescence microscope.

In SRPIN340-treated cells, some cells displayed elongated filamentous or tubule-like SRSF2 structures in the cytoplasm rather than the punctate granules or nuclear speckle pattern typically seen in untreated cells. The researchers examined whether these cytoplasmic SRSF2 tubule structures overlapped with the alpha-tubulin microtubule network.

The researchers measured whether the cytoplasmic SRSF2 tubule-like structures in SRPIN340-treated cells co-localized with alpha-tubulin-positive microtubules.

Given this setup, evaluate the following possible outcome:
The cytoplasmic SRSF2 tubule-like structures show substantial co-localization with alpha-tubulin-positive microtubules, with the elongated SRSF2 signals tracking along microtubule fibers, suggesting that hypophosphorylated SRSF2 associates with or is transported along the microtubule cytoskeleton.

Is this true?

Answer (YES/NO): YES